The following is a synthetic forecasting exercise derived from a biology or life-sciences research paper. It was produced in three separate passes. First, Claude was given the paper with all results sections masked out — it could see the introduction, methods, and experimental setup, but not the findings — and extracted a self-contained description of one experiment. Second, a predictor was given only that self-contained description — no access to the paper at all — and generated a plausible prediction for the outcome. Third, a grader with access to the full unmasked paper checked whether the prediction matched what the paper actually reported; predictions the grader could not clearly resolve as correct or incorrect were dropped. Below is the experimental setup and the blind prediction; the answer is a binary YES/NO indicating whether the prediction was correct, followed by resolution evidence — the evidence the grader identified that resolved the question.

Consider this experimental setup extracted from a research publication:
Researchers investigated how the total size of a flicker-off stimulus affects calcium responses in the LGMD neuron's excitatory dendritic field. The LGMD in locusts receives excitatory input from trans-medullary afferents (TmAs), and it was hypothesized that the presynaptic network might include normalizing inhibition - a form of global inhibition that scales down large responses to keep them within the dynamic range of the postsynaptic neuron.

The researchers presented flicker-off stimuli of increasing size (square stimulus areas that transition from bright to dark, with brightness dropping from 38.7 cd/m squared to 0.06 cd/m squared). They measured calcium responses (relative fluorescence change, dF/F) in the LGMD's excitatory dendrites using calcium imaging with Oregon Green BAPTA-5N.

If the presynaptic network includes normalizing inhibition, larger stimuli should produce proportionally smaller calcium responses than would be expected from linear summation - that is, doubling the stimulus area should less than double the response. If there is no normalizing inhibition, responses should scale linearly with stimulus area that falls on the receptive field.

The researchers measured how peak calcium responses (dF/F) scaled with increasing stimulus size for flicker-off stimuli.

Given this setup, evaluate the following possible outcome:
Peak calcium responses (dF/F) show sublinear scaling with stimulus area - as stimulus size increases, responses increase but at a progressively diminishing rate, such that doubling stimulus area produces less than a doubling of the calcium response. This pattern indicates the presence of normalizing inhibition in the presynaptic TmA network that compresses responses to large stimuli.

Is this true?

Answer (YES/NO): NO